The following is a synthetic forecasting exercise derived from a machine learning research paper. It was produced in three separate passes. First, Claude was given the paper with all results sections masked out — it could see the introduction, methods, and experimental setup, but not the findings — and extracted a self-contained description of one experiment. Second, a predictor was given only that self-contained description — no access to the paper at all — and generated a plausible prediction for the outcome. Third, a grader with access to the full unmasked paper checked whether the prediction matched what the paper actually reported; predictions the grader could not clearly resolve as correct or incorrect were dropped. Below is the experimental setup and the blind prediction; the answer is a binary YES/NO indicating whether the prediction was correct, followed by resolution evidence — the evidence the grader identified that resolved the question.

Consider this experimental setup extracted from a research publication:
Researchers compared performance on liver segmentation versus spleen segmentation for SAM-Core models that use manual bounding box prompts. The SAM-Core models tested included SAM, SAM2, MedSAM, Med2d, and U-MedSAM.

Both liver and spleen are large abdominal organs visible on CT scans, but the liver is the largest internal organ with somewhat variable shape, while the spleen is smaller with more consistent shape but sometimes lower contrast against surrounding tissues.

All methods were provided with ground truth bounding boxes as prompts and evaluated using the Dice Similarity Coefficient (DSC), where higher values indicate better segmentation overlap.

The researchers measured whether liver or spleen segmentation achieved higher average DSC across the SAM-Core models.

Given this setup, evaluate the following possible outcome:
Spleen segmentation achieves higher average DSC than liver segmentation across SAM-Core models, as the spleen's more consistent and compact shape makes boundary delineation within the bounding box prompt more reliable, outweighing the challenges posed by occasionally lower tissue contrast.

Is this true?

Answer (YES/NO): YES